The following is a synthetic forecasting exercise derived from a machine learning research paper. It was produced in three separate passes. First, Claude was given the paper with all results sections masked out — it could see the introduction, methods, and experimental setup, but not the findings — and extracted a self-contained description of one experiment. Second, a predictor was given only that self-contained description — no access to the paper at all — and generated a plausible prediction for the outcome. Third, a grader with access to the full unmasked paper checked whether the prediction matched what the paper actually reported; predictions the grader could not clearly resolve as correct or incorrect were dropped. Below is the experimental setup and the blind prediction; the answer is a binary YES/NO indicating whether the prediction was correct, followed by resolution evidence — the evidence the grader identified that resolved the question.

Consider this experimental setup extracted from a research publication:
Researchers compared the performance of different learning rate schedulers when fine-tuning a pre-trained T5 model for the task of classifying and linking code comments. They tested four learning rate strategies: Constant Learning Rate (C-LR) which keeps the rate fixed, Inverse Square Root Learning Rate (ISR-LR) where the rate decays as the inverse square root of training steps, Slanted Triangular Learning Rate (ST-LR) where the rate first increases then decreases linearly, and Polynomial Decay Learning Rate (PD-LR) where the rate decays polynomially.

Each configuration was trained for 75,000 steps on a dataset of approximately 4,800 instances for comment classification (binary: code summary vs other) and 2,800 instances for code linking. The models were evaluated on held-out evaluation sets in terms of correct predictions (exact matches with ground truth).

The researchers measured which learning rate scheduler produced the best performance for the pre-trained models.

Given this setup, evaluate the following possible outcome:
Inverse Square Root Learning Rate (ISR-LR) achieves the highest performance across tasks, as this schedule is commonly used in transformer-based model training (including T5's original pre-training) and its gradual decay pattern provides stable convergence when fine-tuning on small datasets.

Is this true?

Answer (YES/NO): YES